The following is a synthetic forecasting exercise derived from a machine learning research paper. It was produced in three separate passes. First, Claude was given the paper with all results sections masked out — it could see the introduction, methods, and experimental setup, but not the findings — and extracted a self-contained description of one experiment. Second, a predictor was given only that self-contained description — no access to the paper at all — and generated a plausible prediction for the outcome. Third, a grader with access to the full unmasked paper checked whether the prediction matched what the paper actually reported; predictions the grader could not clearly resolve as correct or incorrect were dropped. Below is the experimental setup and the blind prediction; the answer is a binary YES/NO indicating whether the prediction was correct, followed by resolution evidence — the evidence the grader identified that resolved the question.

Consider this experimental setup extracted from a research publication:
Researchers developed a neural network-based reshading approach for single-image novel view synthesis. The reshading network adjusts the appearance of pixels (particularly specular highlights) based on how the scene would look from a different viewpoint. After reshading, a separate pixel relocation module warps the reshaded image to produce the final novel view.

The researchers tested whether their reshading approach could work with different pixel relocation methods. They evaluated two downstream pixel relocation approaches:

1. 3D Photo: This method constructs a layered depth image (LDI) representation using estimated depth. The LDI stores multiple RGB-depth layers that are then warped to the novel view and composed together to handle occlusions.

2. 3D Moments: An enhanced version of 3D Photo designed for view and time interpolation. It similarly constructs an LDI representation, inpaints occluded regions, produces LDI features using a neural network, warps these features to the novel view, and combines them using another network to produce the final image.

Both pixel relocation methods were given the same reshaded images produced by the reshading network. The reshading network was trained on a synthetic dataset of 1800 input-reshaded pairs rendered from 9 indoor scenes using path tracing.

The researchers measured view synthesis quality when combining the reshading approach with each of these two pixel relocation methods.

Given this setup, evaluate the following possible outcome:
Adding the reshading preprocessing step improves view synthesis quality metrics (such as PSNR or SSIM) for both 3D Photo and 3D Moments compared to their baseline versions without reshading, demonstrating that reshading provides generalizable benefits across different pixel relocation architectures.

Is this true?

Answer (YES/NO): YES